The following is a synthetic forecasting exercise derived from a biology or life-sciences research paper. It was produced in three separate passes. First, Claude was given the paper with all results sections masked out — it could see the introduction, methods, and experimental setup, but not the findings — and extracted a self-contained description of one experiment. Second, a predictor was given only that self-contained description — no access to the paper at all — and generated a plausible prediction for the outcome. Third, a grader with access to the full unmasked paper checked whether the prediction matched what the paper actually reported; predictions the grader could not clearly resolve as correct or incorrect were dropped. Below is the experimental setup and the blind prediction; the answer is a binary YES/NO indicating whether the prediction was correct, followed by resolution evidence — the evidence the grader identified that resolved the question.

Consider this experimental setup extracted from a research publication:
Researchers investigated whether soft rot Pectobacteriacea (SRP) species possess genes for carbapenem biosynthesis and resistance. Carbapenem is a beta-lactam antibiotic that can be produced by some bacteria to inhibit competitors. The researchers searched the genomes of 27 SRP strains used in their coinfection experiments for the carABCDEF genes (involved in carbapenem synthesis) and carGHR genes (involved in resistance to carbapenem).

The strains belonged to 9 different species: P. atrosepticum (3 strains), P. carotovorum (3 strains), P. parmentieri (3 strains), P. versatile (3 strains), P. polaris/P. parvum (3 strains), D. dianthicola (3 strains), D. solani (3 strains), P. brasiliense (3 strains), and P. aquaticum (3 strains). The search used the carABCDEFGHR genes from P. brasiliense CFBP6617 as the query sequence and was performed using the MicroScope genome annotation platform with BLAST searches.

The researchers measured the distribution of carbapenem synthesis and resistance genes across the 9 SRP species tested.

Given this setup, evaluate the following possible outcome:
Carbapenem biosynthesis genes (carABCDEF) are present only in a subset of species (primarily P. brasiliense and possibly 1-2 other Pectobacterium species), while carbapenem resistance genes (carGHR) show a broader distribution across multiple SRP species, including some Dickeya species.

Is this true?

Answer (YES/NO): NO